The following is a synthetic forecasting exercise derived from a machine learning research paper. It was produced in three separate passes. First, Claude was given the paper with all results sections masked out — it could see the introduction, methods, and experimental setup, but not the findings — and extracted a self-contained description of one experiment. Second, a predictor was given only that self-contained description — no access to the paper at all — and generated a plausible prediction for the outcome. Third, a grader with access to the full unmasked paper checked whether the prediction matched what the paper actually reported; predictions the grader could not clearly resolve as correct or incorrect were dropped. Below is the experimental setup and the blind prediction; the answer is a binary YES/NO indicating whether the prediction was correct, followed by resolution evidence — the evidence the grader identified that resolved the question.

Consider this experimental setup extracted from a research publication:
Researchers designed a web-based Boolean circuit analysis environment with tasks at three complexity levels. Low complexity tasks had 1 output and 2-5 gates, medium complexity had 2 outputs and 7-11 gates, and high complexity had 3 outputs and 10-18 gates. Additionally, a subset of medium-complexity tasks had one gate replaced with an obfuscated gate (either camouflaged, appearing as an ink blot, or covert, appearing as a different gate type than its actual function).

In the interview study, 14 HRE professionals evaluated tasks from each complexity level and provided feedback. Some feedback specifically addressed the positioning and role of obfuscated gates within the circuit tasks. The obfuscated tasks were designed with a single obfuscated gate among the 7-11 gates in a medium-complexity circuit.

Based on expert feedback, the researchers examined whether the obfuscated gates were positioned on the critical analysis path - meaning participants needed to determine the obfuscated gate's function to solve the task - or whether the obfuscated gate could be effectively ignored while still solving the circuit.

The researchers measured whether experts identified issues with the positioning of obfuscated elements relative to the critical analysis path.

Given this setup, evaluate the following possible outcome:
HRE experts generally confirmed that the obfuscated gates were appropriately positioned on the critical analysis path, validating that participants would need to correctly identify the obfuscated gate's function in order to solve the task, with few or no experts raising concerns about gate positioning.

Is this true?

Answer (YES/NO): NO